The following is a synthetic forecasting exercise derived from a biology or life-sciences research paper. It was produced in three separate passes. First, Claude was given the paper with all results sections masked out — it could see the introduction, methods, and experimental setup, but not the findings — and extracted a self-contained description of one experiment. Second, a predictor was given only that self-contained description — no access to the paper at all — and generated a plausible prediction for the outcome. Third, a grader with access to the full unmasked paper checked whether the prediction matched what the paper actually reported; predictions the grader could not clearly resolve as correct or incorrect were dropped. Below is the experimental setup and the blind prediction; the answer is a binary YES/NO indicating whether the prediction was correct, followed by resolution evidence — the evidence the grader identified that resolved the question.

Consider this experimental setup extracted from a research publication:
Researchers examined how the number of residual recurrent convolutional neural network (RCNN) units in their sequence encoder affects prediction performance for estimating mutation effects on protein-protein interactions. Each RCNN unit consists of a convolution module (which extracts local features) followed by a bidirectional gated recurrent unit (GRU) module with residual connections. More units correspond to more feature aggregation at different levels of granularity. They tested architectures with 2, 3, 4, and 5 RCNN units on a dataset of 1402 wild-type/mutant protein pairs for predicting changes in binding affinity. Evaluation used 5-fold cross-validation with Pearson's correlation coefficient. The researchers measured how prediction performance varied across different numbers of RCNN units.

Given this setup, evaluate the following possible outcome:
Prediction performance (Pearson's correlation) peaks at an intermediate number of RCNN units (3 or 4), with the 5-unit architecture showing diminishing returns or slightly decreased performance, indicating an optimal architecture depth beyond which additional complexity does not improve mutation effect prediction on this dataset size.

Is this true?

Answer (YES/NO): NO